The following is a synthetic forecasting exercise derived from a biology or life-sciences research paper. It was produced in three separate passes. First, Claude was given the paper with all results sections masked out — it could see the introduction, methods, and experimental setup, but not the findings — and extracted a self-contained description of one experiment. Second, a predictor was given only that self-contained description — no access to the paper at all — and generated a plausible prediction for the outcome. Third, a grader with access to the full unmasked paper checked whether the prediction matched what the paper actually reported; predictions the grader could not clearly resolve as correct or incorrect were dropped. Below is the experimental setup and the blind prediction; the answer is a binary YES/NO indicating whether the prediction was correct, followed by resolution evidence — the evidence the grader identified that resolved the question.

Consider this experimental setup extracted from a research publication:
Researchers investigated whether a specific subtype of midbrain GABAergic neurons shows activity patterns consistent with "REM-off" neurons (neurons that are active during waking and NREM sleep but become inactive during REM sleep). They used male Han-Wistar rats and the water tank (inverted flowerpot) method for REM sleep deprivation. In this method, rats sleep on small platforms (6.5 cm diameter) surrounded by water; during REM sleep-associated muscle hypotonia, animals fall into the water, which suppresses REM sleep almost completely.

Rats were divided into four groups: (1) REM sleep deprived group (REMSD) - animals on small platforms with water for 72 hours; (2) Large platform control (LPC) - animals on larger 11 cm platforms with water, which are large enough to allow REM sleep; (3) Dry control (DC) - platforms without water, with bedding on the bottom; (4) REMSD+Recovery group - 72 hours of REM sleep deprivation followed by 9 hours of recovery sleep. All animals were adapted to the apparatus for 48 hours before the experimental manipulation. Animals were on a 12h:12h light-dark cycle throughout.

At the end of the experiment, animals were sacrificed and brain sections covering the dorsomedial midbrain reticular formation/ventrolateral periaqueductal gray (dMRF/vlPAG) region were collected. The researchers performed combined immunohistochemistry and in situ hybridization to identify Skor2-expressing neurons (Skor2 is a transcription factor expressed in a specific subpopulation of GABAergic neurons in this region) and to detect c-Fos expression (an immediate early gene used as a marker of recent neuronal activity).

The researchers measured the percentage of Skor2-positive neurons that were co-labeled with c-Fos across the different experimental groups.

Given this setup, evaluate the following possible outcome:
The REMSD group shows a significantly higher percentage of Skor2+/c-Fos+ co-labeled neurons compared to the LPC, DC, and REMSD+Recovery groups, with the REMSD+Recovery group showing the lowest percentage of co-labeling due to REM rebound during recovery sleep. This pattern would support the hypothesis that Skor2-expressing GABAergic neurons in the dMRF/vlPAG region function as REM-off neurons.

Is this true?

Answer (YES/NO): NO